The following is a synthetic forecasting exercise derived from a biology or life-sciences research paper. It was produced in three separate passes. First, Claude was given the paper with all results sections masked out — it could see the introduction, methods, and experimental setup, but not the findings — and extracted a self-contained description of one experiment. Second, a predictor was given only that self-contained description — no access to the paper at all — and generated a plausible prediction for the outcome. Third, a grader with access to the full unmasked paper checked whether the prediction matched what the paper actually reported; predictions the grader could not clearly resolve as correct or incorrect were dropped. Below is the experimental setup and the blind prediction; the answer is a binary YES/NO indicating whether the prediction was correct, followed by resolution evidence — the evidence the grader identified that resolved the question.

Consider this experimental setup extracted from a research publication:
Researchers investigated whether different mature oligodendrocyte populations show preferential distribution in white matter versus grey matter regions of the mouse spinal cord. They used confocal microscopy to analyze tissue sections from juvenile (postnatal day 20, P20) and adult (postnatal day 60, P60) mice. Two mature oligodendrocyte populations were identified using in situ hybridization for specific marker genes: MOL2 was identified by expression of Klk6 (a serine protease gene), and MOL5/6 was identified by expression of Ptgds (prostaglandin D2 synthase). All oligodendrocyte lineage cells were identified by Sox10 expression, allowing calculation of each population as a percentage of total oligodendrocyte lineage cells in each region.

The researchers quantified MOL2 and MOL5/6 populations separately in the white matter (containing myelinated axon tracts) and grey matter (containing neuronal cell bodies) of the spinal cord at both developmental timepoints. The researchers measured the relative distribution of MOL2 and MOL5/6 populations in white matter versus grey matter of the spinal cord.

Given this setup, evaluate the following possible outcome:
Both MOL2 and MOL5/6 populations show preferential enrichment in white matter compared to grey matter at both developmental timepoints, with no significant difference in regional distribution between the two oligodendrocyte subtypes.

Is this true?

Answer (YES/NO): NO